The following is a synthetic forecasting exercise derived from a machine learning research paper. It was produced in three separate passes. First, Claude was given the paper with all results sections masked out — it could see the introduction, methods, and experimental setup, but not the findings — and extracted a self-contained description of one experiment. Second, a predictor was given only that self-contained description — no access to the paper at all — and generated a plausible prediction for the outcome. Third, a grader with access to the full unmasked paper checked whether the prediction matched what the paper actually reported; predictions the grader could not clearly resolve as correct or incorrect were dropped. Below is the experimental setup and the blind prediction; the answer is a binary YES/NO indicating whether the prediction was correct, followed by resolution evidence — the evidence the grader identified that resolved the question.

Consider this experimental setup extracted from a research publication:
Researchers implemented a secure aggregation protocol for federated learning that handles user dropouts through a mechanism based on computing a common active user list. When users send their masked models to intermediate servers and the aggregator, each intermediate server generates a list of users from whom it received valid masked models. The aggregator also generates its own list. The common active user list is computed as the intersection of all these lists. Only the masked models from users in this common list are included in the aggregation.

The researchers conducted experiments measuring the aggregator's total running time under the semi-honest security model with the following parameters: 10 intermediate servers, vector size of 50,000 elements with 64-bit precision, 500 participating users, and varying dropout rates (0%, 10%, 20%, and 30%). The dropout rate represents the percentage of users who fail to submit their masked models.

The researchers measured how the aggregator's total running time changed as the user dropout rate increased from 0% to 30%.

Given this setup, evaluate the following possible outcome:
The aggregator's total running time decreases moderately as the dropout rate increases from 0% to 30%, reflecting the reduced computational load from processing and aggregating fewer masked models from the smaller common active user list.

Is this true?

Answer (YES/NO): YES